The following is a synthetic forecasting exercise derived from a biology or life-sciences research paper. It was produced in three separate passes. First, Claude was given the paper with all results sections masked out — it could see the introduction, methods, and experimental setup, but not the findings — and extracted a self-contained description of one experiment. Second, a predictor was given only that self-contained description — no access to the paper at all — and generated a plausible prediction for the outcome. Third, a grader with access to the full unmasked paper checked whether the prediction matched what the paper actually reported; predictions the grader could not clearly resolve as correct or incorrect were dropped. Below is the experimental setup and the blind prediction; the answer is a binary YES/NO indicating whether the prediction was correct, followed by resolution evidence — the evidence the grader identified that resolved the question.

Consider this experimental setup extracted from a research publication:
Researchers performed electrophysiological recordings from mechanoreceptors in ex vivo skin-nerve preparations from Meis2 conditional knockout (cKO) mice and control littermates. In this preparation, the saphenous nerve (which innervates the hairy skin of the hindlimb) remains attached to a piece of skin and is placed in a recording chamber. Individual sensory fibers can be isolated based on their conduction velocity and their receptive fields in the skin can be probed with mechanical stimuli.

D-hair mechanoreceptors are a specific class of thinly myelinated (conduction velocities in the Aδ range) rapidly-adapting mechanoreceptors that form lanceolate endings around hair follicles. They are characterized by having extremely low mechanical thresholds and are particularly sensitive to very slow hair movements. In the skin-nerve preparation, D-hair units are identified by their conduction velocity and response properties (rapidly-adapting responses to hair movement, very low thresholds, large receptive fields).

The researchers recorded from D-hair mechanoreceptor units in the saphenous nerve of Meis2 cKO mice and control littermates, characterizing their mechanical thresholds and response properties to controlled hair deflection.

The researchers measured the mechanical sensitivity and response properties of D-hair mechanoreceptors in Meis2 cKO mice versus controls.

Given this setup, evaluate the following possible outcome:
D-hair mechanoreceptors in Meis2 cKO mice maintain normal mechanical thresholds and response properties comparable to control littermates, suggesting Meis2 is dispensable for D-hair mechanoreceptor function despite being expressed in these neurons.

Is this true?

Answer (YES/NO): NO